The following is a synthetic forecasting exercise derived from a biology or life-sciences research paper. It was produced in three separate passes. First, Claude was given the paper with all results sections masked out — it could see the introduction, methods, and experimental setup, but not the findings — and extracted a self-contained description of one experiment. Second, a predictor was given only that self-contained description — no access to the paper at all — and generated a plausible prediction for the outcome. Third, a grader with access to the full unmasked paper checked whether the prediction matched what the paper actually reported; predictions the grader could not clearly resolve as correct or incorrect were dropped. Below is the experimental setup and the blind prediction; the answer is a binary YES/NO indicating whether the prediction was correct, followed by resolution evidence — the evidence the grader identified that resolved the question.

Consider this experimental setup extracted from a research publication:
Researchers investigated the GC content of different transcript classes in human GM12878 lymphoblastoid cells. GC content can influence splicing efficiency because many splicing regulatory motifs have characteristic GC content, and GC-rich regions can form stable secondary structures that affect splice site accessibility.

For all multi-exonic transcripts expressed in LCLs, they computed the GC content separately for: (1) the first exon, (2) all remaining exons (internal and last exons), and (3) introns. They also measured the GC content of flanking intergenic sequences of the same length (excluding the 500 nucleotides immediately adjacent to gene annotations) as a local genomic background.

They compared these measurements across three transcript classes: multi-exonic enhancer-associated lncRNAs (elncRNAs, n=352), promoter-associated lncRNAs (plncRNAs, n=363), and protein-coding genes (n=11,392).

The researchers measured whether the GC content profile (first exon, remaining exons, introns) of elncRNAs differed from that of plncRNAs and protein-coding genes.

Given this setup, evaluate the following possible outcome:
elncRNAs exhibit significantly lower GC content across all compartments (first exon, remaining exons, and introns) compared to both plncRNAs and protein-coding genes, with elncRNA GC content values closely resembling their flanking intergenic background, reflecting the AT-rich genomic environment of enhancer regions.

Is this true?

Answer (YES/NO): NO